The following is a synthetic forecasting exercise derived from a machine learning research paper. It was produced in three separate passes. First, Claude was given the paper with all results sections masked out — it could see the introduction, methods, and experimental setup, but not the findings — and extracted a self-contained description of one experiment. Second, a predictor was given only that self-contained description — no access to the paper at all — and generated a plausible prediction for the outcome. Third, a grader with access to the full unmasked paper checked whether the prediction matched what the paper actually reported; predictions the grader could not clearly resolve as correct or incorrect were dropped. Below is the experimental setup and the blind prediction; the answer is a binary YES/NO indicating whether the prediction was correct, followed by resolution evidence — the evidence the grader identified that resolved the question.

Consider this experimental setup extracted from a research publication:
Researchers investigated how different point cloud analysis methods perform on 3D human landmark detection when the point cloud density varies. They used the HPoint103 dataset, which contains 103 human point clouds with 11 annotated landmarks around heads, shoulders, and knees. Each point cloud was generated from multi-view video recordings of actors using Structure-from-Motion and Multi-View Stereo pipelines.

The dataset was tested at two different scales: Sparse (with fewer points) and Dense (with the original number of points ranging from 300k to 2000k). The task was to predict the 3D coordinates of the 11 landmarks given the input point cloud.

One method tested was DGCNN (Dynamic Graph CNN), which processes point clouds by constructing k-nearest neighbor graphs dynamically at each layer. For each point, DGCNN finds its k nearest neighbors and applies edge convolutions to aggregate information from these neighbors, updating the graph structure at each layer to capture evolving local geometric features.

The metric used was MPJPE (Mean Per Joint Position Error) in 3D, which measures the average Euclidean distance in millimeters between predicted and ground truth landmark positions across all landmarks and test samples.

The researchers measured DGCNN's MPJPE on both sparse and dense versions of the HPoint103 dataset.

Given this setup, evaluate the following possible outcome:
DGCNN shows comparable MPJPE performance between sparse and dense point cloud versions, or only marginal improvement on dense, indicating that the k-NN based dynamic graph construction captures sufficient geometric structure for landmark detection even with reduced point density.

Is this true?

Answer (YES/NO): NO